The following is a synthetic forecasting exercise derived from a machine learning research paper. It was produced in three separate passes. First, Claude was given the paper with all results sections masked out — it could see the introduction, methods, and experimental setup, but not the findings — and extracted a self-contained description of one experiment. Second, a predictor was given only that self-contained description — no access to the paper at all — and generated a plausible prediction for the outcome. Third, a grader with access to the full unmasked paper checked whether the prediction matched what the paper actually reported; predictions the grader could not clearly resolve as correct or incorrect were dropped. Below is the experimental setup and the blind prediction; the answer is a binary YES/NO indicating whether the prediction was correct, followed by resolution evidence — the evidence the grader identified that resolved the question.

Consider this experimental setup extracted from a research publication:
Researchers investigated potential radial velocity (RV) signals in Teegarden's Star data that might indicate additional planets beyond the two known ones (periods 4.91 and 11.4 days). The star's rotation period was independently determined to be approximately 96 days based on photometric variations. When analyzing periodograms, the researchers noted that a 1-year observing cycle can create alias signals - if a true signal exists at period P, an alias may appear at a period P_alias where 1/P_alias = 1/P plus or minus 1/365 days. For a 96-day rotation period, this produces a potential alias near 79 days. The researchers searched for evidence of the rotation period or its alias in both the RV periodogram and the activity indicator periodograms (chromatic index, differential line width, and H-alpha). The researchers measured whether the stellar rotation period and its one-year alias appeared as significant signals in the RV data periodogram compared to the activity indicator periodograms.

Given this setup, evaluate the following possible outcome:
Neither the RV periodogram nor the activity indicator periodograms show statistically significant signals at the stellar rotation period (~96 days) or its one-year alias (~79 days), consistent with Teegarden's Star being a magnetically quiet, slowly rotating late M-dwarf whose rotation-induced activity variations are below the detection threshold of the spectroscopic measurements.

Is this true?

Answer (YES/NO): NO